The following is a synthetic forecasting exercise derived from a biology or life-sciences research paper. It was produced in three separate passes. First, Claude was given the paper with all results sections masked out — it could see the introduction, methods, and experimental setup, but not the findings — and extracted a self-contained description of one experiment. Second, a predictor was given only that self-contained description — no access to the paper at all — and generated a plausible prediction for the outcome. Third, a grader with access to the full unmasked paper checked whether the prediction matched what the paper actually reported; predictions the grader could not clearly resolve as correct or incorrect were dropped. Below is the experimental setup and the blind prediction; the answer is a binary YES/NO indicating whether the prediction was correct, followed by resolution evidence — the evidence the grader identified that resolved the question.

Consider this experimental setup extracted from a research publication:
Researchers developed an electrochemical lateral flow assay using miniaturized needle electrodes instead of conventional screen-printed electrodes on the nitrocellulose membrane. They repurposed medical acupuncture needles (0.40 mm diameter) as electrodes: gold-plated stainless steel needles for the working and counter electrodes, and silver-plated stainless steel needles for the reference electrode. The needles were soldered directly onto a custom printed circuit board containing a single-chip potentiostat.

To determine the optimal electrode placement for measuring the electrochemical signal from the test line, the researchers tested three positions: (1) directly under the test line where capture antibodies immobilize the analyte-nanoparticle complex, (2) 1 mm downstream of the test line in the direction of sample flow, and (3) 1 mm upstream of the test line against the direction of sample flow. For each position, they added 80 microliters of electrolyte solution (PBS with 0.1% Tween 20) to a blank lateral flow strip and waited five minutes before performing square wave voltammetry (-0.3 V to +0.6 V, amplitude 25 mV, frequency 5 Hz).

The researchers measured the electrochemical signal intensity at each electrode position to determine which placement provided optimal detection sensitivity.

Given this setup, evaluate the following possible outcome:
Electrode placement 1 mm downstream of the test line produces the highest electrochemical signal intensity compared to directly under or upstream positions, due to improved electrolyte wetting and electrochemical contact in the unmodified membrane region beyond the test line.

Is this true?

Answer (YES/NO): YES